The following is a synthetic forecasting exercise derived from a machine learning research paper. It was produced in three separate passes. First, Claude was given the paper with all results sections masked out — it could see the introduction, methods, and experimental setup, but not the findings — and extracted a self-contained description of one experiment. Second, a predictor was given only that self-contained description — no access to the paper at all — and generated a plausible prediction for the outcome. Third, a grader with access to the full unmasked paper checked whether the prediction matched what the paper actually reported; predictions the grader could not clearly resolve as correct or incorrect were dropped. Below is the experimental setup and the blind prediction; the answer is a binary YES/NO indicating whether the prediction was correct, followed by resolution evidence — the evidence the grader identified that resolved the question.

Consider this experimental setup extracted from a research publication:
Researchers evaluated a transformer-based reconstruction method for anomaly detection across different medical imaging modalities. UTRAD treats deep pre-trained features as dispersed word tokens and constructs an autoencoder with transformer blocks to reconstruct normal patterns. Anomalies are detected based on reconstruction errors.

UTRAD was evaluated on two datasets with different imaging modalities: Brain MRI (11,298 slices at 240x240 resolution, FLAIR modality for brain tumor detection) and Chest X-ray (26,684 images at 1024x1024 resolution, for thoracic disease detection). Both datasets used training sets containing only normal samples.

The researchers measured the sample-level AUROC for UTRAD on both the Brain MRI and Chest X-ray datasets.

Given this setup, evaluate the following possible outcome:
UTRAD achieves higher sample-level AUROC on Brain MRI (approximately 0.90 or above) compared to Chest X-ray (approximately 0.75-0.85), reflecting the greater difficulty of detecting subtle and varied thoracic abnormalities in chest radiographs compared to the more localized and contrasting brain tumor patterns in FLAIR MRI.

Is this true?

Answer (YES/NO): NO